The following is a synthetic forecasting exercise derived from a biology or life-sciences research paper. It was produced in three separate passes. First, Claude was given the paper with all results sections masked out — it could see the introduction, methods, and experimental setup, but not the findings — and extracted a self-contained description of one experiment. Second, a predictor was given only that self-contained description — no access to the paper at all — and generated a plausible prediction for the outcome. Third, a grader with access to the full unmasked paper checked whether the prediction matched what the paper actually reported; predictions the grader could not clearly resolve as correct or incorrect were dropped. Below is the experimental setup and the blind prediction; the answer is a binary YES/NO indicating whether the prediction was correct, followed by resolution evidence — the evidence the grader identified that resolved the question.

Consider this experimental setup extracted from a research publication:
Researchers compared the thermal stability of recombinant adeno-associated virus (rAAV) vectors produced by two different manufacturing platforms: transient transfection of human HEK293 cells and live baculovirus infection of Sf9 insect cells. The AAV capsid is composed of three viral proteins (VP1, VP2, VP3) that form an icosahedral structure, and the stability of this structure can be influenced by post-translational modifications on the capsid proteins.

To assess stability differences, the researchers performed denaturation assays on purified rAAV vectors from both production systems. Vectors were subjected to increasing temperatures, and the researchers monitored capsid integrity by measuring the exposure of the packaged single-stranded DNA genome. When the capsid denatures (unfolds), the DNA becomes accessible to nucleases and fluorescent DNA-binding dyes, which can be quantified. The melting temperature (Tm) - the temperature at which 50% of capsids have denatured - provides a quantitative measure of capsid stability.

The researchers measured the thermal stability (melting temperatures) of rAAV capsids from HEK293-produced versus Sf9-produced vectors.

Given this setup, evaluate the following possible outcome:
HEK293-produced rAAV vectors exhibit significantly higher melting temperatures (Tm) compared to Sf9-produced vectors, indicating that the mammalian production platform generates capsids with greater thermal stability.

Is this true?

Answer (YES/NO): NO